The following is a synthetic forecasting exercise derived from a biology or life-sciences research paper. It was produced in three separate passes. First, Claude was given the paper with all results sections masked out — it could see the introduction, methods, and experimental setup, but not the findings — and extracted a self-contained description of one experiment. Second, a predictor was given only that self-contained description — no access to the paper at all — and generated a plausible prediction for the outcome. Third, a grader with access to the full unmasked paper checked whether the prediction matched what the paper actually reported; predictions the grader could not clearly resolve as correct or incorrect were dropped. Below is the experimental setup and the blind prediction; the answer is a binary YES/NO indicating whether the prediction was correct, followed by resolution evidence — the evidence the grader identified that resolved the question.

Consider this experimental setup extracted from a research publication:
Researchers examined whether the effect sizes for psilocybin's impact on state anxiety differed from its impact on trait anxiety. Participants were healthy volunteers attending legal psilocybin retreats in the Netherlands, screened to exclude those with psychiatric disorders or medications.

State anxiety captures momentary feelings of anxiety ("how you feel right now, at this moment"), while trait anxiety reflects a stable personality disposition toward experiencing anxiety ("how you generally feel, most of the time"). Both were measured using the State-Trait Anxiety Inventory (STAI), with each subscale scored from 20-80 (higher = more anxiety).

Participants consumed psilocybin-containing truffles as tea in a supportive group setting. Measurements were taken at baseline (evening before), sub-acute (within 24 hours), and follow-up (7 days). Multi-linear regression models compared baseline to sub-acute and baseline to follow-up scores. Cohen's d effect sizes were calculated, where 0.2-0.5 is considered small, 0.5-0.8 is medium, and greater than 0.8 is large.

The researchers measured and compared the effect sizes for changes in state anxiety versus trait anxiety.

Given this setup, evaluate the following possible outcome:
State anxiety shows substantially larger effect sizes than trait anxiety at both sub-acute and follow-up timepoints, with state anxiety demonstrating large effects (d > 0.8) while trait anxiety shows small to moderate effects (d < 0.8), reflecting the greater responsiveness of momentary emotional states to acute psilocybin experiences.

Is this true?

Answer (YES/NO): NO